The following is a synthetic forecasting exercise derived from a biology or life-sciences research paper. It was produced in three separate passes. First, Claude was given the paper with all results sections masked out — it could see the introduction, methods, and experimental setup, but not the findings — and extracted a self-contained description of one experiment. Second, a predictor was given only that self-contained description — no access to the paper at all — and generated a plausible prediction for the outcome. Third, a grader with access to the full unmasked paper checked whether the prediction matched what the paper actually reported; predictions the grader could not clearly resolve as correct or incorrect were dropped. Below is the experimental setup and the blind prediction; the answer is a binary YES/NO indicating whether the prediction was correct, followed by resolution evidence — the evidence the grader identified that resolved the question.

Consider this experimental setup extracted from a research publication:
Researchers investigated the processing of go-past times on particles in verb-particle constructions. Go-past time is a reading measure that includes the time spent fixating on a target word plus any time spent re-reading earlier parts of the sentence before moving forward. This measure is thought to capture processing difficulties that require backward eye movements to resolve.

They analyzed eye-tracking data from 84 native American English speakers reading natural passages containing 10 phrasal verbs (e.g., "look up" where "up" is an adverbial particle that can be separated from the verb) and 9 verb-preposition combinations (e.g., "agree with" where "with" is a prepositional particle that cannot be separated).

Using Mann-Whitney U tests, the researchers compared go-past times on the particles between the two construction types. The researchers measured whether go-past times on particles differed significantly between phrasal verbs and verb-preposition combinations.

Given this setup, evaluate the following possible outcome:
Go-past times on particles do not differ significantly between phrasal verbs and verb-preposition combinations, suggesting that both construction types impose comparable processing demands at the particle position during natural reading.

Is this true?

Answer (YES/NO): YES